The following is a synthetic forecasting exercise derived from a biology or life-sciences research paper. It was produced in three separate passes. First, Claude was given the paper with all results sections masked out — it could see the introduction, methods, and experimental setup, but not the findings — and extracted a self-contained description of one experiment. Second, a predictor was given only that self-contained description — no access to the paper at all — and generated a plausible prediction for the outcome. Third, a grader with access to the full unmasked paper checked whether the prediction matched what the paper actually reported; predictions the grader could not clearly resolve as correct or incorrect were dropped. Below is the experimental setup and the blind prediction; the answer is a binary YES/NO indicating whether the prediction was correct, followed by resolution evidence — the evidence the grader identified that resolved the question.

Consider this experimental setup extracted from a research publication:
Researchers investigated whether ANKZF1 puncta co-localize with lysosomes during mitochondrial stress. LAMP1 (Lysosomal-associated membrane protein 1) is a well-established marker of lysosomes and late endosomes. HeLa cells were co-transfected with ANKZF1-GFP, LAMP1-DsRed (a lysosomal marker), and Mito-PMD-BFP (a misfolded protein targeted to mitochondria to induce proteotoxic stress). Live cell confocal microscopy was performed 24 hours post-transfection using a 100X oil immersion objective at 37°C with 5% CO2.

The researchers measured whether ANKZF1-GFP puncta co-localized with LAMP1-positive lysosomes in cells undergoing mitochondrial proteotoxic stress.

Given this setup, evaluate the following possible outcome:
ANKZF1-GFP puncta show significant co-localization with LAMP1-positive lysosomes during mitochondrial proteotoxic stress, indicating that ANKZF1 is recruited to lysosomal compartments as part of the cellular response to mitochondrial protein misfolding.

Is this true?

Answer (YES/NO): YES